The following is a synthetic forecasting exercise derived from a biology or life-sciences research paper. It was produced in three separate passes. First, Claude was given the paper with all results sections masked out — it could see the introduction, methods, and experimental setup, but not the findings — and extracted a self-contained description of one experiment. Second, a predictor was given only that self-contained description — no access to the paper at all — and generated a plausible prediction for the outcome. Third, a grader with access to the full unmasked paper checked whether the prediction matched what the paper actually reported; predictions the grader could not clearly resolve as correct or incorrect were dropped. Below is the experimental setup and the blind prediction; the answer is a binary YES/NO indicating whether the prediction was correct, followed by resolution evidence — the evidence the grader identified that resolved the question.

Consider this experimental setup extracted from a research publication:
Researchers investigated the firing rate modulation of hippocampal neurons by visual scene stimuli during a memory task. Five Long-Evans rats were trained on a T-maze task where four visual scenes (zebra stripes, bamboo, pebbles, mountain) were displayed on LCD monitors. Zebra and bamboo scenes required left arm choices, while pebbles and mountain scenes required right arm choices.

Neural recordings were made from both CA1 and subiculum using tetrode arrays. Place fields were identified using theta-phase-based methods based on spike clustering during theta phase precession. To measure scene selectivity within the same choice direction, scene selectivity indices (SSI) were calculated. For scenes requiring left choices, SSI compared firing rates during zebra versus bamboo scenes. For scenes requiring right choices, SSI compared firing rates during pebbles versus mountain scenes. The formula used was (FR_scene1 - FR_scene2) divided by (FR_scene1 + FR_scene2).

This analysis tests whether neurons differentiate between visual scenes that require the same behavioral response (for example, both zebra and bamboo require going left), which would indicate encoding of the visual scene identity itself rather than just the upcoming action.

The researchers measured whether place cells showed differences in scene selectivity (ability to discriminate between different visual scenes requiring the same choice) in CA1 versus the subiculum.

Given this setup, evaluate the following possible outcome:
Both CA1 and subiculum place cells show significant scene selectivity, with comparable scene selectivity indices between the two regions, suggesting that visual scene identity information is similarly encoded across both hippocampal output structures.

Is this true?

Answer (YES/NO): YES